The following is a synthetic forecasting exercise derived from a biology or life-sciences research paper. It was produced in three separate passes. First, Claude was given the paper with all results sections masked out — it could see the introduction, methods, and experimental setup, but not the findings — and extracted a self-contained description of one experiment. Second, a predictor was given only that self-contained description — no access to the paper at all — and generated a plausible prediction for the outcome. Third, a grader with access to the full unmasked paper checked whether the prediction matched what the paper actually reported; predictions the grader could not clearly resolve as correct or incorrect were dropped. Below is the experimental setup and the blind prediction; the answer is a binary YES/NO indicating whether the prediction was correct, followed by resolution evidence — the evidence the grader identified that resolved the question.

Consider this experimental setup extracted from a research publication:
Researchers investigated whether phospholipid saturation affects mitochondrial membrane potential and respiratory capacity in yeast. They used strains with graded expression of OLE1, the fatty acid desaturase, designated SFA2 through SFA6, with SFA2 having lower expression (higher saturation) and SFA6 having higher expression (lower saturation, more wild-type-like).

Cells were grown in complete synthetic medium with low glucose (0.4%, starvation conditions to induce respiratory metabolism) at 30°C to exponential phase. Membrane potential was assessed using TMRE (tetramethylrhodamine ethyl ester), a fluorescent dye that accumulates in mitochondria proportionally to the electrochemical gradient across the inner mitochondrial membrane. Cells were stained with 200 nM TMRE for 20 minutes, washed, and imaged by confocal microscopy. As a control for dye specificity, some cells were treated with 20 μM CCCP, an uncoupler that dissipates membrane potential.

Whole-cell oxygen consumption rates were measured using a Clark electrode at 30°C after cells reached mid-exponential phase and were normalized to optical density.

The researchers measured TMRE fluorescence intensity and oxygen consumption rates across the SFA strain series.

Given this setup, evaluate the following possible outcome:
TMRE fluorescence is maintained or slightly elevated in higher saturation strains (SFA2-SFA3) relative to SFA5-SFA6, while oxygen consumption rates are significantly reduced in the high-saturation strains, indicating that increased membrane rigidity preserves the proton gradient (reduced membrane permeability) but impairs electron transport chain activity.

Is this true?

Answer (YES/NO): NO